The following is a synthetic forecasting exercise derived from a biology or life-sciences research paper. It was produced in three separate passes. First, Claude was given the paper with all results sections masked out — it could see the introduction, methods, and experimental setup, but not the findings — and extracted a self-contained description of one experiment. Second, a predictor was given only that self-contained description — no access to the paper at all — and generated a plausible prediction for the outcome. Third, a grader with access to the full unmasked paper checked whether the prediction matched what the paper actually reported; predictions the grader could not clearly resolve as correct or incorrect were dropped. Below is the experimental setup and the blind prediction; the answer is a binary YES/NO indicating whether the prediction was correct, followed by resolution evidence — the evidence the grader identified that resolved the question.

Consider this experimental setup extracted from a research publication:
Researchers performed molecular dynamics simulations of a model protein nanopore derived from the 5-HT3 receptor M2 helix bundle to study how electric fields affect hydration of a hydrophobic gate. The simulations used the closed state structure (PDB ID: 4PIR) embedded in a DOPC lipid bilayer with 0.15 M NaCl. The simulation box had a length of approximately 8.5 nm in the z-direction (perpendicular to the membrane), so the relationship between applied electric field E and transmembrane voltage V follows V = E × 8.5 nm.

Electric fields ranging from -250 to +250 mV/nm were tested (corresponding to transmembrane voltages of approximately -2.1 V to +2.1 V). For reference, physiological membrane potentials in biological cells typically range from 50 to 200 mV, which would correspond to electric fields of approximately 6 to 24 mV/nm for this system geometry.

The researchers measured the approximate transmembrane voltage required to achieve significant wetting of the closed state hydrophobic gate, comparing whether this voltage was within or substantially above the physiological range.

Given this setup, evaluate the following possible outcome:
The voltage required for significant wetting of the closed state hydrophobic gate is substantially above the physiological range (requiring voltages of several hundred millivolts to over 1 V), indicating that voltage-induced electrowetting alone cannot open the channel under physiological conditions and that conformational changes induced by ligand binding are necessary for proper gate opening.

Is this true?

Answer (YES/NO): YES